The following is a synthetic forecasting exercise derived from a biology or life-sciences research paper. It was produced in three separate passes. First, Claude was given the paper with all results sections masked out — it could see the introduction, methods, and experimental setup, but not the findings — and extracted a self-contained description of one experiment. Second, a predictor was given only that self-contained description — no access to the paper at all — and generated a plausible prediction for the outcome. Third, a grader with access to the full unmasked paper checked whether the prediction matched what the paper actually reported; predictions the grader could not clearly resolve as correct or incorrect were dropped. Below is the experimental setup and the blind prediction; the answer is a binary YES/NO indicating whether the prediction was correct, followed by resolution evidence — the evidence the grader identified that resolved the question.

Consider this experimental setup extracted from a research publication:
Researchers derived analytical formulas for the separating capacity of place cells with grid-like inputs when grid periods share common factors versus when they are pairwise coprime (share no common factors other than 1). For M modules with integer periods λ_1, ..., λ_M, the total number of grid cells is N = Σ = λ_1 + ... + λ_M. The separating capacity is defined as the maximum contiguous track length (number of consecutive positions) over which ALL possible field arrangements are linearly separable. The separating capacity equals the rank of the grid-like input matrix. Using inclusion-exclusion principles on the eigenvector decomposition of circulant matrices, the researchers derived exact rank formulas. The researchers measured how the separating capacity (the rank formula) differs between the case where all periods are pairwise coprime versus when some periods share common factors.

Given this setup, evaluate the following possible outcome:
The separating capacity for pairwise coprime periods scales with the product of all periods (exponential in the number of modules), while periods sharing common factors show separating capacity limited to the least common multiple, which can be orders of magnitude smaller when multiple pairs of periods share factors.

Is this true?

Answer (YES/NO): NO